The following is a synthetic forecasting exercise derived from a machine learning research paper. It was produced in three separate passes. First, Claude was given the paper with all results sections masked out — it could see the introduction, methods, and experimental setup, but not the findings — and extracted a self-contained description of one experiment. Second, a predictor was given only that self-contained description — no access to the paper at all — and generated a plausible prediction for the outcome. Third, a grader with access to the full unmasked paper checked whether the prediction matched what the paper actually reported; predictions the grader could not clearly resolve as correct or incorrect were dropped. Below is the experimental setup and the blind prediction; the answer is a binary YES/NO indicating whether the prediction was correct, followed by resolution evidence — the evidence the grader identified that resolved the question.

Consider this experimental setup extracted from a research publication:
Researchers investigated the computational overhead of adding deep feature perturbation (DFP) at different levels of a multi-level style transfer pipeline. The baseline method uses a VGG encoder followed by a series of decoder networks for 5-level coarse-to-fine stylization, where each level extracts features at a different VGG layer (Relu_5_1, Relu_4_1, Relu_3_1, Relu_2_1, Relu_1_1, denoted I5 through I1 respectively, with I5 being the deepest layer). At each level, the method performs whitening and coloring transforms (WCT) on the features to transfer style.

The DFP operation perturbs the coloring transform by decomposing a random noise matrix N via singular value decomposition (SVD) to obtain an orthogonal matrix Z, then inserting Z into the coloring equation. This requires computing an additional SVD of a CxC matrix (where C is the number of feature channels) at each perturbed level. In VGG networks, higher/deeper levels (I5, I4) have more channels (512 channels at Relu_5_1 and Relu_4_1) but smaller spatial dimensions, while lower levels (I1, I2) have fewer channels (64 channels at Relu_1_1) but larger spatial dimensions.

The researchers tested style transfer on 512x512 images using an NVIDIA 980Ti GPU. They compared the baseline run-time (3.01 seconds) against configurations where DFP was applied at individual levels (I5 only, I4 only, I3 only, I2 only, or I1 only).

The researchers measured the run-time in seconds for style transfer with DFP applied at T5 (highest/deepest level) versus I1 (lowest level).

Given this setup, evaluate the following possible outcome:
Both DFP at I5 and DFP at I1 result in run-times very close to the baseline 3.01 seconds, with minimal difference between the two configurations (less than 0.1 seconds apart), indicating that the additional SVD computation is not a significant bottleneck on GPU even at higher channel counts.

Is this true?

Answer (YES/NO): NO